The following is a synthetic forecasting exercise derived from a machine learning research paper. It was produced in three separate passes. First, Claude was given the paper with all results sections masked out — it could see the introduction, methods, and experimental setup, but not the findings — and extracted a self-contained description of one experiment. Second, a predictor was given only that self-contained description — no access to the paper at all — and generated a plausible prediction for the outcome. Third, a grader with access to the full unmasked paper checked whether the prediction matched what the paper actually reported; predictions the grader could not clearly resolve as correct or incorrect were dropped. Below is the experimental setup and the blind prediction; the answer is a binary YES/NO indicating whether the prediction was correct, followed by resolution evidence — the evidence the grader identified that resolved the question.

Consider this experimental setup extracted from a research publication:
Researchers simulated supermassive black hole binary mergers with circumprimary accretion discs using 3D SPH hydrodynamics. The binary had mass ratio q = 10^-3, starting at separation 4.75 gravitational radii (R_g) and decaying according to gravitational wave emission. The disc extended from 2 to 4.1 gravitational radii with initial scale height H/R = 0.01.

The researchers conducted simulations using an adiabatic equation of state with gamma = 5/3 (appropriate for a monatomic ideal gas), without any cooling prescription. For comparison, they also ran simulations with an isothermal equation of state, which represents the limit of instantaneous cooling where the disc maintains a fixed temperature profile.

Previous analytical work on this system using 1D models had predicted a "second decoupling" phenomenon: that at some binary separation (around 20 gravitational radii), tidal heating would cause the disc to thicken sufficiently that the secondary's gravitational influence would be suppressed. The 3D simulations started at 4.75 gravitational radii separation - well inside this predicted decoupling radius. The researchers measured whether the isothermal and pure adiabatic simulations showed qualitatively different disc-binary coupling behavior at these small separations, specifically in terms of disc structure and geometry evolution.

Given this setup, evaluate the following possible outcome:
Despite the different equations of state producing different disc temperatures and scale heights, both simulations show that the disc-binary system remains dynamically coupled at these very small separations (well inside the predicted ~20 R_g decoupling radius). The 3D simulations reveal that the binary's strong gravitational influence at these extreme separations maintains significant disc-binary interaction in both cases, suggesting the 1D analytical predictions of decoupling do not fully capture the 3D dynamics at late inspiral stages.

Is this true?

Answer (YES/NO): NO